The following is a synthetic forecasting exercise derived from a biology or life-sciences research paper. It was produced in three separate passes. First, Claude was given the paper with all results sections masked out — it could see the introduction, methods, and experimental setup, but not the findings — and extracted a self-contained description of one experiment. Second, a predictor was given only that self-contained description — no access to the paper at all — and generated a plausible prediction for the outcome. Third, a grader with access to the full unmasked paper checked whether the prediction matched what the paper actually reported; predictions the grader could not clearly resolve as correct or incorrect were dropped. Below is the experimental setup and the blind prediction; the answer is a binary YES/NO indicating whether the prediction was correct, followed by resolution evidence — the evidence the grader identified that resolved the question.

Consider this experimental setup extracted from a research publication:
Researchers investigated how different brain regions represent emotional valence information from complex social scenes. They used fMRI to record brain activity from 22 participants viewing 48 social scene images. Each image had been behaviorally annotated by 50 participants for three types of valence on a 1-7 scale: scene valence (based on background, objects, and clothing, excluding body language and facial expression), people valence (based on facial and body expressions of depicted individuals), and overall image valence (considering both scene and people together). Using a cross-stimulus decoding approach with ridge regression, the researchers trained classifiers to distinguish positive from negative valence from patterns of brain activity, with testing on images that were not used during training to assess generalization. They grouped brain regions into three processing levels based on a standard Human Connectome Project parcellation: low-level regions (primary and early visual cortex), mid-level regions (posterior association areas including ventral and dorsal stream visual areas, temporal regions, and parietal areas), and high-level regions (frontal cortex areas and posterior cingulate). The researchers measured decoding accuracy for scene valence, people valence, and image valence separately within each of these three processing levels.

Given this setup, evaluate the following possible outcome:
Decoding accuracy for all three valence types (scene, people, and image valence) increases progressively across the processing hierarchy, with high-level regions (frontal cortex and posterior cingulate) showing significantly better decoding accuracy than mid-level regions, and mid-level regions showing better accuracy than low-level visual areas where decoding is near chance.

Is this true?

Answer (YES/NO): NO